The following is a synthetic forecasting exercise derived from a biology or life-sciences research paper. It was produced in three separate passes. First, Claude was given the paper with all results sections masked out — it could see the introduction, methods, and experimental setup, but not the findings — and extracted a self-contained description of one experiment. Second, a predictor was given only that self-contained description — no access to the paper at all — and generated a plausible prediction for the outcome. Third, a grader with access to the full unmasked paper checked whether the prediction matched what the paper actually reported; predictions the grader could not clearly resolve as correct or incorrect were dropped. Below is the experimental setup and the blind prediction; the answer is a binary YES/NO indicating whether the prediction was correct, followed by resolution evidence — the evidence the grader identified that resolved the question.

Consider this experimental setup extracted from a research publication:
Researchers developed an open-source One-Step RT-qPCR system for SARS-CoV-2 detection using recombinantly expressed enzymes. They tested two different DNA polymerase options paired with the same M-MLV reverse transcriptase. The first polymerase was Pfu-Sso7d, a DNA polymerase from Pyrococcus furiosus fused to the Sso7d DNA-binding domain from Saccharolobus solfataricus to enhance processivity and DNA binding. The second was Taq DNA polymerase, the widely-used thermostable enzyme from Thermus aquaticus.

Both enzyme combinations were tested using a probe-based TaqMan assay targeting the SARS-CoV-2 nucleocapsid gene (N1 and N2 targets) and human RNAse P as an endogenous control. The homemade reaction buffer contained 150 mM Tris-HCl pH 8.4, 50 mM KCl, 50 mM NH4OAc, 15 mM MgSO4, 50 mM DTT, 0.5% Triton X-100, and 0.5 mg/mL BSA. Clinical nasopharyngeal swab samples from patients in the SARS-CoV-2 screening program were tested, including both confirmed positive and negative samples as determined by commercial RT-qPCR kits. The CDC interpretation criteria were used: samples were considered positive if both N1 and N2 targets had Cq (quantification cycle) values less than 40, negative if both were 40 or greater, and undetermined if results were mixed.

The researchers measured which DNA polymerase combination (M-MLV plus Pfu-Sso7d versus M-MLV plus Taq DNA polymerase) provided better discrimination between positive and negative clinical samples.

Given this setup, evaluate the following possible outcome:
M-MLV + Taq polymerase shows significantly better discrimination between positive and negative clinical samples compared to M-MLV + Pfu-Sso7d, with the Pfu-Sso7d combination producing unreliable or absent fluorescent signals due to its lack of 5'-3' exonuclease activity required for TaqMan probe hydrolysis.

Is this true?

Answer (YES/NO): NO